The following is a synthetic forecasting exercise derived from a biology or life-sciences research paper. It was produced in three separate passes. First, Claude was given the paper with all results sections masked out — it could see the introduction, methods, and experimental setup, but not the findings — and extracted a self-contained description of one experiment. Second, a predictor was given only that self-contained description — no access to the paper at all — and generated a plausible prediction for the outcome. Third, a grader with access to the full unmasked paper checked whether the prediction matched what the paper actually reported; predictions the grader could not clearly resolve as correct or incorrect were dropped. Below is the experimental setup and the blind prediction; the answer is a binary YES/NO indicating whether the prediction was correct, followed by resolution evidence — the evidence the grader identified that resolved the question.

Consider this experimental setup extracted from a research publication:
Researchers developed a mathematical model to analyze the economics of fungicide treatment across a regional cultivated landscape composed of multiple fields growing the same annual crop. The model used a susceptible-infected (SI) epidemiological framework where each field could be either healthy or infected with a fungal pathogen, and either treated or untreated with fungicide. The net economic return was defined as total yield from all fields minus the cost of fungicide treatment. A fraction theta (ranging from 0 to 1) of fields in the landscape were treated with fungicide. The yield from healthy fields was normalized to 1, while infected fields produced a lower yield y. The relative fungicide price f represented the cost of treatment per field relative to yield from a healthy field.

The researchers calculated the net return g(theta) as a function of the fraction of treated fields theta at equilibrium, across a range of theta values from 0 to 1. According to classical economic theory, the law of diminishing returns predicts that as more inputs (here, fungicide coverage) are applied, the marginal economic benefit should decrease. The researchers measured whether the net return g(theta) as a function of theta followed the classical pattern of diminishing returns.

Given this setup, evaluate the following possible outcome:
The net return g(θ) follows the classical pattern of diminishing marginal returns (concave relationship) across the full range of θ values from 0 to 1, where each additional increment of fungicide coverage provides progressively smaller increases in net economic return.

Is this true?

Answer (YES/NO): NO